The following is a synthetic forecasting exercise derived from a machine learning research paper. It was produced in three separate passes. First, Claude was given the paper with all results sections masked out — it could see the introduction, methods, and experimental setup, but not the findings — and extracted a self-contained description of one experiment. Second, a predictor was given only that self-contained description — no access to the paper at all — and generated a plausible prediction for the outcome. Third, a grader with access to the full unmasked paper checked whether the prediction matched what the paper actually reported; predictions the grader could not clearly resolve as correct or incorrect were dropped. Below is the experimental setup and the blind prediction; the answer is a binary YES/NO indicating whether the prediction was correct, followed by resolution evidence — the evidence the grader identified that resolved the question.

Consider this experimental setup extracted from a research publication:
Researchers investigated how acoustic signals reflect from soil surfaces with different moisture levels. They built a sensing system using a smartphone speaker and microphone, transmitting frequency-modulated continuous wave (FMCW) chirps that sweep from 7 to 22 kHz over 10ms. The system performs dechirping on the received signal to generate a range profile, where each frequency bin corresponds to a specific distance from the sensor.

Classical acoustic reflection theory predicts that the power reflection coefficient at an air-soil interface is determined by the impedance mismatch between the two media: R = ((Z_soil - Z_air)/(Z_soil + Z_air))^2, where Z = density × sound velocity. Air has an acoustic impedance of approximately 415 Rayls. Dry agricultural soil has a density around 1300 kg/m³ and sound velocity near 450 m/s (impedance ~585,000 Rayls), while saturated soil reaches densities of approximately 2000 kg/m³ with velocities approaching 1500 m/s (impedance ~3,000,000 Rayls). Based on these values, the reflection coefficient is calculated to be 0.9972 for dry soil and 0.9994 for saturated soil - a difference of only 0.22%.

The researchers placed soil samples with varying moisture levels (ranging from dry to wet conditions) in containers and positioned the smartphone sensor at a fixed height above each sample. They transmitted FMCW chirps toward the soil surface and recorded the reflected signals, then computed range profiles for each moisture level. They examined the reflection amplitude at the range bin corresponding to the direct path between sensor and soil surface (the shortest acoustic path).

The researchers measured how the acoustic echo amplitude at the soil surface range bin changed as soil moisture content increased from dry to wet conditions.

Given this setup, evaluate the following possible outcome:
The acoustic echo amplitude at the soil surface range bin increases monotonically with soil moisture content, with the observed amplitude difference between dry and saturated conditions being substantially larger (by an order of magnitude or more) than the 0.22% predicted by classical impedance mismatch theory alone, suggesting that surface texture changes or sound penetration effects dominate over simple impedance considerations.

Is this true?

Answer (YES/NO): YES